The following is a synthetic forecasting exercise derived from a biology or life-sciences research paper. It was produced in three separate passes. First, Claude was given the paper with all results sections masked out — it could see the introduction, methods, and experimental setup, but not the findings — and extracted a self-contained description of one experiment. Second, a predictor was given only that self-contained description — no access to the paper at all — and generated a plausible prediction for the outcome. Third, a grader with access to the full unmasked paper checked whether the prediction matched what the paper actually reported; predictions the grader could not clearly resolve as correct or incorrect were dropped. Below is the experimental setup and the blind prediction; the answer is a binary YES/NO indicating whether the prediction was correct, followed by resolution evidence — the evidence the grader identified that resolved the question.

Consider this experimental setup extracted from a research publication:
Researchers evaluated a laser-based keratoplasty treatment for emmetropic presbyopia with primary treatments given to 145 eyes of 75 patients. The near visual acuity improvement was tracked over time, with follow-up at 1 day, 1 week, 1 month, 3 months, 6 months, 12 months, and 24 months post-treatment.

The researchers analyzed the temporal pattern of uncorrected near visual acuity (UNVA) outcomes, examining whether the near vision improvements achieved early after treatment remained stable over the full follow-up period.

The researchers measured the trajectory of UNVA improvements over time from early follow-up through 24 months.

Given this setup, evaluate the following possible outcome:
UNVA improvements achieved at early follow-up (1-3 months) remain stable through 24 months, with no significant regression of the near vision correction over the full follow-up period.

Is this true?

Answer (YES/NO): NO